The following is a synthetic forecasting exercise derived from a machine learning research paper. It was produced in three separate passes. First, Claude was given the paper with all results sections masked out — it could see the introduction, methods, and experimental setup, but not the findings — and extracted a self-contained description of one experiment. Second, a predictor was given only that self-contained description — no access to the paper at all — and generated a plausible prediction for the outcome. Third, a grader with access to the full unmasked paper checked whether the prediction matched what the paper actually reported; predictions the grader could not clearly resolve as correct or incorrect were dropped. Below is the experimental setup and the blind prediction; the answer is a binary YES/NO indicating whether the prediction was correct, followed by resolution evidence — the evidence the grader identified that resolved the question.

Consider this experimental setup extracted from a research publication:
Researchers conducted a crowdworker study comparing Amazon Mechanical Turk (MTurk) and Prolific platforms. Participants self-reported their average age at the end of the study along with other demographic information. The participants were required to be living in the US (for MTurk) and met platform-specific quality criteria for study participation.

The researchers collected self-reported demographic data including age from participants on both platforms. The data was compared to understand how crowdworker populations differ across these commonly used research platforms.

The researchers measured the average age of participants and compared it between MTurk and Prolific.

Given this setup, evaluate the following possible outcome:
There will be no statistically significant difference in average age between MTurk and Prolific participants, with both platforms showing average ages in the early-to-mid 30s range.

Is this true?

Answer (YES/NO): NO